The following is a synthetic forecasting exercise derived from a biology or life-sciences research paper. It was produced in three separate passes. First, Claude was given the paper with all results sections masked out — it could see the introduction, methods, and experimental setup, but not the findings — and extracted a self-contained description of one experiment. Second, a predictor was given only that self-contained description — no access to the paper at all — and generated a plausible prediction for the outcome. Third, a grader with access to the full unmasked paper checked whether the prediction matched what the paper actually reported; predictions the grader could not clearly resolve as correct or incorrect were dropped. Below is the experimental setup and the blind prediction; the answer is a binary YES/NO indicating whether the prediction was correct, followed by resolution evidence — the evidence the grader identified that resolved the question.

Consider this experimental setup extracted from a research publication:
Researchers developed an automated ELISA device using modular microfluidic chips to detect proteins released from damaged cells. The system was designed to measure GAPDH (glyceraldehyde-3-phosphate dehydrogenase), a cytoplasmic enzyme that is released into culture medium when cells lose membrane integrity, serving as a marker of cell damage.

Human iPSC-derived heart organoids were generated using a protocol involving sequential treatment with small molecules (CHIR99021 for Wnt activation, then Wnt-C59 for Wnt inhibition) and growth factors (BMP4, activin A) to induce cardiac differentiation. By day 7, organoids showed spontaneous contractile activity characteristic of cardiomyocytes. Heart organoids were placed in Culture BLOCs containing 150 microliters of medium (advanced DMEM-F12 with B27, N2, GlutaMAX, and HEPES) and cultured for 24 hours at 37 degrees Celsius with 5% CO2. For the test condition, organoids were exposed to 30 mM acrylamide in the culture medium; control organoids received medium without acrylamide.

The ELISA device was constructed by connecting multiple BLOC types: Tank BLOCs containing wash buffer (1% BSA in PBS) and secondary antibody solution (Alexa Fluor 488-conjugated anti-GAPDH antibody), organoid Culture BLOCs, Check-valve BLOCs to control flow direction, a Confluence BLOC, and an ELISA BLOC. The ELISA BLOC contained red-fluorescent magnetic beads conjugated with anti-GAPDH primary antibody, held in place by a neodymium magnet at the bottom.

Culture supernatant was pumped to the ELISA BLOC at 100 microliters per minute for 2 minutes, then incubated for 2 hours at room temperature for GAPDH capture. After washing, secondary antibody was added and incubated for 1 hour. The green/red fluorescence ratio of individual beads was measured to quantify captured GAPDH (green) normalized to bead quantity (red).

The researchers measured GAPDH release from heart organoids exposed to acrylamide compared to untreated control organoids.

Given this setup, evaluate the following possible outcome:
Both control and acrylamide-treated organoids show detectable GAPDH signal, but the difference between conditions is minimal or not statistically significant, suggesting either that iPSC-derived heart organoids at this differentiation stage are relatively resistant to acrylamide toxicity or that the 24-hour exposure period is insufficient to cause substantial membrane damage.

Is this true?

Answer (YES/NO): NO